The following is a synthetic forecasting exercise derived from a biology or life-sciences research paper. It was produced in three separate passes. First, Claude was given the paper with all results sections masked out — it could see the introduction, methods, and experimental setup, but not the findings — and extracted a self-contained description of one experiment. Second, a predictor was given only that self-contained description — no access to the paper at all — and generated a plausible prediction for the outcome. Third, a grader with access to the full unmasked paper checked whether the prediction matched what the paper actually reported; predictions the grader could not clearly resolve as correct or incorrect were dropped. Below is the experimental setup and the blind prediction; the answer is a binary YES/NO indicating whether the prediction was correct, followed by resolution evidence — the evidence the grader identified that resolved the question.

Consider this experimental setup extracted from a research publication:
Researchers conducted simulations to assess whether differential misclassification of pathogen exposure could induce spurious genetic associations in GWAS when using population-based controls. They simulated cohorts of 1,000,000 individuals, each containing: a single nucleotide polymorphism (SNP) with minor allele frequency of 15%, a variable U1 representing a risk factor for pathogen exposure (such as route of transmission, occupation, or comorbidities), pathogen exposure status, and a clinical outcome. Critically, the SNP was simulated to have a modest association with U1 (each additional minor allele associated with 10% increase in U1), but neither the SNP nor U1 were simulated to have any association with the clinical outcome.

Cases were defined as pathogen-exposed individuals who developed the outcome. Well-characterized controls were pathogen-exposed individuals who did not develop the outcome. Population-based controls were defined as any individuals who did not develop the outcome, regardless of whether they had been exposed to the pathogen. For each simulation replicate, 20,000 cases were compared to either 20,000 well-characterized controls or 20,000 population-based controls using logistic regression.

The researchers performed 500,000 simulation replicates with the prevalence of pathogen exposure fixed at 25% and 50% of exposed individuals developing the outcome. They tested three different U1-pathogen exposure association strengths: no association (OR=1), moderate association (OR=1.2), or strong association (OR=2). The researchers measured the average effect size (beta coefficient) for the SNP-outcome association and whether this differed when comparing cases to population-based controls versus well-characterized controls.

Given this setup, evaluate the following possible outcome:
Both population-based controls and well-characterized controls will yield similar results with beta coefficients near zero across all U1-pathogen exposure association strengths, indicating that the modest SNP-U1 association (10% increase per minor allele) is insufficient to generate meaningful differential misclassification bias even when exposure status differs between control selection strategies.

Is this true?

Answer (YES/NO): NO